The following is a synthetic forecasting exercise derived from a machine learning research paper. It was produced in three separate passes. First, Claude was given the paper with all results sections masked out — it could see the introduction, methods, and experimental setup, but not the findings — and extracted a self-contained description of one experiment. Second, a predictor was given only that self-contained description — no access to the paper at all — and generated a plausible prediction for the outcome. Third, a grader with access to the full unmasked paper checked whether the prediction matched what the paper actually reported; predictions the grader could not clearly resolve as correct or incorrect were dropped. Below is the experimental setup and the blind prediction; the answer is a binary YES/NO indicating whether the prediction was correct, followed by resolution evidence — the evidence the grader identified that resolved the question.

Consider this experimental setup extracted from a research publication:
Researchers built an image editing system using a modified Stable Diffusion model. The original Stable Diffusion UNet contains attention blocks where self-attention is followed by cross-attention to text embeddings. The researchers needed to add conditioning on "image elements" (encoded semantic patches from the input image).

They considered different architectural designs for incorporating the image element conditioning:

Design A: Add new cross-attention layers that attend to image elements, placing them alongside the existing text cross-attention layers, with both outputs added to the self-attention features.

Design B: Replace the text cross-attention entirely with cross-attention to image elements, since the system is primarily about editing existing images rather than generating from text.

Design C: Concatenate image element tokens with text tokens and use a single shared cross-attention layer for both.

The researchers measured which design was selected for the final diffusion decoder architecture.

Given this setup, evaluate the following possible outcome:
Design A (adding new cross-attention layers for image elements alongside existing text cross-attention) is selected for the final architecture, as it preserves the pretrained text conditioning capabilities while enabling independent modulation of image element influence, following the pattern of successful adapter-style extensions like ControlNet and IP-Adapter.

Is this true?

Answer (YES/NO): YES